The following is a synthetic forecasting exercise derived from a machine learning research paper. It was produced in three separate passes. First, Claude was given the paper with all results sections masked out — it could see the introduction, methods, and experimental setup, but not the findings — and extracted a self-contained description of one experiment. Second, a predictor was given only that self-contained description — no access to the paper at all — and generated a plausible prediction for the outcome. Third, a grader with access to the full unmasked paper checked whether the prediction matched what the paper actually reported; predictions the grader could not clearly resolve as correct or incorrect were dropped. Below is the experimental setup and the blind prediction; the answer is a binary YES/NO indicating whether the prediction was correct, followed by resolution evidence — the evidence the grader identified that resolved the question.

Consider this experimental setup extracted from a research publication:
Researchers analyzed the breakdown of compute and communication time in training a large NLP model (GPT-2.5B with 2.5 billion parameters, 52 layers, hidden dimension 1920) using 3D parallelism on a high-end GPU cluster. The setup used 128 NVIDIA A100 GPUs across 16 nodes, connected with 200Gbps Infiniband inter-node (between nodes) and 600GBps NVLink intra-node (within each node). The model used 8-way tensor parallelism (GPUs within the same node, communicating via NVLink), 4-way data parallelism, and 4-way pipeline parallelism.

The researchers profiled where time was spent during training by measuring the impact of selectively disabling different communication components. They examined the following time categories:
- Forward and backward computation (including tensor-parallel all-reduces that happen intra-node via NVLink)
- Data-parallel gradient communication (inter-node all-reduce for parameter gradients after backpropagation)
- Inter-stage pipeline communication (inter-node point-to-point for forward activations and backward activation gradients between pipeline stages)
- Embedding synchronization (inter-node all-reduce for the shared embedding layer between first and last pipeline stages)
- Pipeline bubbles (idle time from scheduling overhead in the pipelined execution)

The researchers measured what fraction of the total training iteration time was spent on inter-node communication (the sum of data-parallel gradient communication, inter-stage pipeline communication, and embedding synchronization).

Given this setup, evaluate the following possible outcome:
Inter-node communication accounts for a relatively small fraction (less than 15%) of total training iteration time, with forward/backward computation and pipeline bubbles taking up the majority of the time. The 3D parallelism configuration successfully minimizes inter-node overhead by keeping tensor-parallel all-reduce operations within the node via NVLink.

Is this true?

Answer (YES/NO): NO